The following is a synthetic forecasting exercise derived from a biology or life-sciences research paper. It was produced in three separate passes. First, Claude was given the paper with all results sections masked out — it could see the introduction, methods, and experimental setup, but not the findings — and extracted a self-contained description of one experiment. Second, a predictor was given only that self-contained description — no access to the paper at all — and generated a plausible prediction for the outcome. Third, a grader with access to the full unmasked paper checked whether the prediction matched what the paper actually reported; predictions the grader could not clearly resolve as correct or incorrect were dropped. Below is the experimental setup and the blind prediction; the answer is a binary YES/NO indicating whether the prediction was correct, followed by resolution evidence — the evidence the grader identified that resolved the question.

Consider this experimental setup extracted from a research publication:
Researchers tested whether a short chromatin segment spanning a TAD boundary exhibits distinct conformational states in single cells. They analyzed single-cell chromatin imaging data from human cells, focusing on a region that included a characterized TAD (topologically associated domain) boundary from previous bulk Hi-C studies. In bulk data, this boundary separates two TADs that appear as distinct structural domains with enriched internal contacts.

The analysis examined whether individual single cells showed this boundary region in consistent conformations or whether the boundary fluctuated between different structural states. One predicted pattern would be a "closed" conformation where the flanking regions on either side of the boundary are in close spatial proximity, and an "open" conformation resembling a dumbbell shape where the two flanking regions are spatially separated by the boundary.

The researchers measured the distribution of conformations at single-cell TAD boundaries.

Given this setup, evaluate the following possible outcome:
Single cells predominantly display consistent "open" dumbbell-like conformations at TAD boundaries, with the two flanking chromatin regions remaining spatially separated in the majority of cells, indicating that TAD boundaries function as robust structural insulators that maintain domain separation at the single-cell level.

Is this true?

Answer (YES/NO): NO